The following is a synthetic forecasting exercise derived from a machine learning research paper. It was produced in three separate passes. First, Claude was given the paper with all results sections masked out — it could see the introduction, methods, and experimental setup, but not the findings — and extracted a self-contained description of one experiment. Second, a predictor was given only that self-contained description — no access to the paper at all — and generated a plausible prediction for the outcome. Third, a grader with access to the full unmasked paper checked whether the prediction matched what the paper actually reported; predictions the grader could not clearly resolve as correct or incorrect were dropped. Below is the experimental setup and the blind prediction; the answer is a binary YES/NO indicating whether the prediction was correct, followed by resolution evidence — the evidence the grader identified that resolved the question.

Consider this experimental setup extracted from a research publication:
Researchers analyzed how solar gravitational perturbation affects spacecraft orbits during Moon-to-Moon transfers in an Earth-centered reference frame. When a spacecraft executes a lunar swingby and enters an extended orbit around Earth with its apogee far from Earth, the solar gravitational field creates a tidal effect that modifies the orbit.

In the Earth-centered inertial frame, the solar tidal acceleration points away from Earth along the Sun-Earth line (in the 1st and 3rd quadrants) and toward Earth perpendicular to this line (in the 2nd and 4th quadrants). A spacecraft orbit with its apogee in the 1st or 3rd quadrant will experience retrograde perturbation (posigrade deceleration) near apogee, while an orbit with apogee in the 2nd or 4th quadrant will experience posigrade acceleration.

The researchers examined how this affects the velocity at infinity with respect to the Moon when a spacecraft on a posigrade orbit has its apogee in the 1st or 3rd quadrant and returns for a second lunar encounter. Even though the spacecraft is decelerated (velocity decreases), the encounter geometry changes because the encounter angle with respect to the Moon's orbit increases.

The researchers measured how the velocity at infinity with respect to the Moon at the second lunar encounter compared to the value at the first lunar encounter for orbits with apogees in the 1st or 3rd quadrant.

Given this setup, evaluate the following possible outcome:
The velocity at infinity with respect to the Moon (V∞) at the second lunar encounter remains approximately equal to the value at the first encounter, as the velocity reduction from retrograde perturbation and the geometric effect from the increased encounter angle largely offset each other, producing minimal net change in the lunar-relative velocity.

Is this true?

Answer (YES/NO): NO